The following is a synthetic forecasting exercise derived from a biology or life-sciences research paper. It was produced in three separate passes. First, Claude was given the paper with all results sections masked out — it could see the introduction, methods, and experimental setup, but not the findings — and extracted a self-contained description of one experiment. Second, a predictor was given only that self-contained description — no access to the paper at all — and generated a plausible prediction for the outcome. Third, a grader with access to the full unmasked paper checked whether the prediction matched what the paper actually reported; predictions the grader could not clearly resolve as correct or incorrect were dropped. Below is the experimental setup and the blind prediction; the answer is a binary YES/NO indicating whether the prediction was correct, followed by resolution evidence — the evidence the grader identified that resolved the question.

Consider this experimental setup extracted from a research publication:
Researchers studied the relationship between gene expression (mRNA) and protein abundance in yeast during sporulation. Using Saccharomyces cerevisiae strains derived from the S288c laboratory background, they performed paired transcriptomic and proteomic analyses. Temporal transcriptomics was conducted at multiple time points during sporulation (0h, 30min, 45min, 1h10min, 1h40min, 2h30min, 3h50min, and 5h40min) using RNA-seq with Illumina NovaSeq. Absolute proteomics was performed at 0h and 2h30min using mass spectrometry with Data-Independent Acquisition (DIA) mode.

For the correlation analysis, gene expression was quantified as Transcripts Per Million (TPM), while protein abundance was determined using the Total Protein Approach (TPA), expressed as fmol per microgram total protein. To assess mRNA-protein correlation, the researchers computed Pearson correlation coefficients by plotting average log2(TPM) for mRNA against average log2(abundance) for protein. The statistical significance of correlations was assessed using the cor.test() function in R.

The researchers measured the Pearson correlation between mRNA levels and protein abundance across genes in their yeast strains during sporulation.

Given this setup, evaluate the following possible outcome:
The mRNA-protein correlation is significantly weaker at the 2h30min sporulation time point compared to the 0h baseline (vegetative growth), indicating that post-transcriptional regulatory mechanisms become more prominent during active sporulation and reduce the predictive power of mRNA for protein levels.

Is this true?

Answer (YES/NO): NO